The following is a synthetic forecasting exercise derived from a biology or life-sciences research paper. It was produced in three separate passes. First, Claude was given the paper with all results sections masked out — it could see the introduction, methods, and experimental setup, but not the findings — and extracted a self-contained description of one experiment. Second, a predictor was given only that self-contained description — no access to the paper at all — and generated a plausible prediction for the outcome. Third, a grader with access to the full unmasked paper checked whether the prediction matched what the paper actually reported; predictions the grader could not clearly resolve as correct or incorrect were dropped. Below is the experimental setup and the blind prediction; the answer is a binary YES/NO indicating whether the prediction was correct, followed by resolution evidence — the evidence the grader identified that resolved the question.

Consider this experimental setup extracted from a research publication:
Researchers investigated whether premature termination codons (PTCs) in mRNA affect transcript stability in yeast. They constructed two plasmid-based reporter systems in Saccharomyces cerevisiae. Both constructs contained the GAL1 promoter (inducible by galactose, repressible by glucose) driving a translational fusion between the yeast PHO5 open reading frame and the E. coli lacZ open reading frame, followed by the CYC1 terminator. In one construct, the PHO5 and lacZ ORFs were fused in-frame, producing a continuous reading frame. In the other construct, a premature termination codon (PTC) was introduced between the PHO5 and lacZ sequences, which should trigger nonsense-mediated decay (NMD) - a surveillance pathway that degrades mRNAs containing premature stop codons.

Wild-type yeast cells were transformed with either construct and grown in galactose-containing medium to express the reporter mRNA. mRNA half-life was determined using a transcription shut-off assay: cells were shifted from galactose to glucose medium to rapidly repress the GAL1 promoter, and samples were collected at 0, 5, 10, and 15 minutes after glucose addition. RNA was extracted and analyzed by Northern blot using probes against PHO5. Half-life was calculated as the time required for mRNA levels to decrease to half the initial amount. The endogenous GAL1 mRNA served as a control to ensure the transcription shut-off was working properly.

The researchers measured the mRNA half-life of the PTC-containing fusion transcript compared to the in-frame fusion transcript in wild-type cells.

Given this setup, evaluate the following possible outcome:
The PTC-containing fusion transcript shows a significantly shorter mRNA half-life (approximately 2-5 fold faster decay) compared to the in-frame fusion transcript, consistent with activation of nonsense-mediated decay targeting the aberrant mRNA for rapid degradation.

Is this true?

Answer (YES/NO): NO